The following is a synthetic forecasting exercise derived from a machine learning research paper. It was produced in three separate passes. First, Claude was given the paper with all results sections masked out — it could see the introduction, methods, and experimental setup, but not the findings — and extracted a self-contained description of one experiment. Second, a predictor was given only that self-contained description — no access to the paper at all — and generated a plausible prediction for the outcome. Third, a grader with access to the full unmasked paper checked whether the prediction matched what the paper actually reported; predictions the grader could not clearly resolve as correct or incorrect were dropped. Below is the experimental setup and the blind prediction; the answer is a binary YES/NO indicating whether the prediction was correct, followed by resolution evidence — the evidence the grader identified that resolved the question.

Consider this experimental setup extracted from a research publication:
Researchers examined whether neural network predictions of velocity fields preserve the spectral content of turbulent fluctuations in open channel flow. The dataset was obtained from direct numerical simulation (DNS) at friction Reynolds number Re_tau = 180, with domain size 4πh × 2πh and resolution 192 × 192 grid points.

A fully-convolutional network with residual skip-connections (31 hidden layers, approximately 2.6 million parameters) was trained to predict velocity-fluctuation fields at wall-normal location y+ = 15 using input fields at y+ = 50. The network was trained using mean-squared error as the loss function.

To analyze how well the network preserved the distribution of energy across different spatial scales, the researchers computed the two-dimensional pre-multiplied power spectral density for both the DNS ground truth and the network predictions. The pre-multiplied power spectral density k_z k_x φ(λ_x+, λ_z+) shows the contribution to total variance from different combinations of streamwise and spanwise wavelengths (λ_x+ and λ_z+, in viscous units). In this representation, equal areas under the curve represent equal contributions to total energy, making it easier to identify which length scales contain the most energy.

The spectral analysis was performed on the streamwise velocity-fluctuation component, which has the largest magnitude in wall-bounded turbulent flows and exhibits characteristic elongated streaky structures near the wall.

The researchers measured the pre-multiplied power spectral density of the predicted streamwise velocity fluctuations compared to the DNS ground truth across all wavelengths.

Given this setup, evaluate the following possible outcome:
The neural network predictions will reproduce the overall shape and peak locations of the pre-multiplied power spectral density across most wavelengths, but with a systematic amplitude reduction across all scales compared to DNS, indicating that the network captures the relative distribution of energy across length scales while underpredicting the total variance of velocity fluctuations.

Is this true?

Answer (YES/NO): NO